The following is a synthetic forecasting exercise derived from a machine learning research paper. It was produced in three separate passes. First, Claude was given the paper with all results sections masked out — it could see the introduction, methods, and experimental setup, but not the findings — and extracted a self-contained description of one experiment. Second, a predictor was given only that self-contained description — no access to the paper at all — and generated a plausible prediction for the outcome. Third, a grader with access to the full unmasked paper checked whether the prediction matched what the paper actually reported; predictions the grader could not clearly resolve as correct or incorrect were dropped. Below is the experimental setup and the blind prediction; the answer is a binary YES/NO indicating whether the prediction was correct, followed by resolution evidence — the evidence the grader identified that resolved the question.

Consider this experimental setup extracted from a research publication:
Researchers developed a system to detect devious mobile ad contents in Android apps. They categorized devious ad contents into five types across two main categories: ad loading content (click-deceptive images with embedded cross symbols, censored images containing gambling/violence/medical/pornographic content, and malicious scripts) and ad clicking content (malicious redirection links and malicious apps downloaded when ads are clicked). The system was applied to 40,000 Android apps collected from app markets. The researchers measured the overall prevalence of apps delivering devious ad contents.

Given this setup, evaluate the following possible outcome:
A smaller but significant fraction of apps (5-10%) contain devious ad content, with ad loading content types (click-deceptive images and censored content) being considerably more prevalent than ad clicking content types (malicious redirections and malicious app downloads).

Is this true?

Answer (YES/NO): NO